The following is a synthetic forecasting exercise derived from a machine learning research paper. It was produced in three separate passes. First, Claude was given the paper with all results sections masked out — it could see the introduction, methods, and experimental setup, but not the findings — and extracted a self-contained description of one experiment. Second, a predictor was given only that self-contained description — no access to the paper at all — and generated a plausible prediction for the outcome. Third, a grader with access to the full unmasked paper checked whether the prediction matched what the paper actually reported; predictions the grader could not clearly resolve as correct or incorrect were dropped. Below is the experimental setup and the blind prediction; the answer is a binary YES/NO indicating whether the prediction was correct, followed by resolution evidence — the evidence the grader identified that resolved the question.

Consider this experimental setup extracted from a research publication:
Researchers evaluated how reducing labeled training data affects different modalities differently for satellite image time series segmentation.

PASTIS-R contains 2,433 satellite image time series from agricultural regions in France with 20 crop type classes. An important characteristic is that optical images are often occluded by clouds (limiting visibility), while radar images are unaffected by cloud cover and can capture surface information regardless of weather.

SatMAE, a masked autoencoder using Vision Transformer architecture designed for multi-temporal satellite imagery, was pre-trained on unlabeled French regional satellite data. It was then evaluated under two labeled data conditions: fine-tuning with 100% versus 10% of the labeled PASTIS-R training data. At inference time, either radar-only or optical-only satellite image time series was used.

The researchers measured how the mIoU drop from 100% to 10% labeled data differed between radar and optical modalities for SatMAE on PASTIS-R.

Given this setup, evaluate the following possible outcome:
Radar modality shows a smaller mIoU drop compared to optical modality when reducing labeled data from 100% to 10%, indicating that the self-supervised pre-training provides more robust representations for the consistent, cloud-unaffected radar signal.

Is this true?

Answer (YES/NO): NO